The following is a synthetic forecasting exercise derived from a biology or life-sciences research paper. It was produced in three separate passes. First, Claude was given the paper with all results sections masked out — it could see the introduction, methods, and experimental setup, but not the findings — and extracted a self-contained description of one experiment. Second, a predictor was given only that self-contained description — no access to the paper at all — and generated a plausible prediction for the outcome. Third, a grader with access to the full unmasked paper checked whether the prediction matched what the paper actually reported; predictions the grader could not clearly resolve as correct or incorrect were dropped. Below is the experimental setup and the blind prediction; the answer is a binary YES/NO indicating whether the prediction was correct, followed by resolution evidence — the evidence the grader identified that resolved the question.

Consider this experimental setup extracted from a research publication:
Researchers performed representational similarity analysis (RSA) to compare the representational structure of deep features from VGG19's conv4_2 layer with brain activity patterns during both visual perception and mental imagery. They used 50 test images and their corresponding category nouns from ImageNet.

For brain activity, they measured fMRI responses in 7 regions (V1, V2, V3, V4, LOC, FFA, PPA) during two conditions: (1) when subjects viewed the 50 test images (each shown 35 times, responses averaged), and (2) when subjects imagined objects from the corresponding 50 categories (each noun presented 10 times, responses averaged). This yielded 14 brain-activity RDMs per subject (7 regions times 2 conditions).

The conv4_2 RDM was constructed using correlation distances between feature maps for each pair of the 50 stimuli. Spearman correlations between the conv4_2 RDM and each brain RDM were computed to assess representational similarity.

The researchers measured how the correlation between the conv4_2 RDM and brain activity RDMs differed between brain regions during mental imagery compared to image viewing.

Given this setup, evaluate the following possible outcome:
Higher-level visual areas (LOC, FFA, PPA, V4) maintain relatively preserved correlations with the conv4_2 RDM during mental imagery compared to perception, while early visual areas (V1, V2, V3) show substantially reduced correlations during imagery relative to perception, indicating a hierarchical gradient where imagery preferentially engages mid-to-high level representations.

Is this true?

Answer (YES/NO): NO